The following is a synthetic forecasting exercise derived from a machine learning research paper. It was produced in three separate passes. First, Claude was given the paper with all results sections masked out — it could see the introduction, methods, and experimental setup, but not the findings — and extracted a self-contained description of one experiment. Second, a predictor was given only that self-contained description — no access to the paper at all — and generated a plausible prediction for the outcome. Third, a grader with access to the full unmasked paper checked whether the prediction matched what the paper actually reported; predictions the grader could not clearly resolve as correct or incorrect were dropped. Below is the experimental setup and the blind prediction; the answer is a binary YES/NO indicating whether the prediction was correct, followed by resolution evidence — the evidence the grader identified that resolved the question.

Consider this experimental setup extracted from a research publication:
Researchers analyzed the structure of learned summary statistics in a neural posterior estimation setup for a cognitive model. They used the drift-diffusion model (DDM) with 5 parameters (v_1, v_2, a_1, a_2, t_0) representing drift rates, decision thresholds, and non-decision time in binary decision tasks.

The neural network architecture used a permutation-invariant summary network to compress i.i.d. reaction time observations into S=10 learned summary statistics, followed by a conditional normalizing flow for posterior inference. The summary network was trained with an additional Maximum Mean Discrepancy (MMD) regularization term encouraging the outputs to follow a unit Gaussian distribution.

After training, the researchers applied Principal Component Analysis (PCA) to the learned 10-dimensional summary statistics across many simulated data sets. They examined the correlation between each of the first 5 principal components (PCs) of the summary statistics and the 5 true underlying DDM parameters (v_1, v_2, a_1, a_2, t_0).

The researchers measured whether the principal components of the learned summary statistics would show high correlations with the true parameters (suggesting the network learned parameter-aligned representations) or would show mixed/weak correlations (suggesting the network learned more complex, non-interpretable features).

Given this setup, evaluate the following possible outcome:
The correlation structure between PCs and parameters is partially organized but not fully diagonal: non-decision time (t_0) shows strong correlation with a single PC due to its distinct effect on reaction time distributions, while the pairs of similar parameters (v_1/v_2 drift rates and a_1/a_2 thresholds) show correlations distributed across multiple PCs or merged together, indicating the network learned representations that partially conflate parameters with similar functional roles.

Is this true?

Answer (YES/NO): NO